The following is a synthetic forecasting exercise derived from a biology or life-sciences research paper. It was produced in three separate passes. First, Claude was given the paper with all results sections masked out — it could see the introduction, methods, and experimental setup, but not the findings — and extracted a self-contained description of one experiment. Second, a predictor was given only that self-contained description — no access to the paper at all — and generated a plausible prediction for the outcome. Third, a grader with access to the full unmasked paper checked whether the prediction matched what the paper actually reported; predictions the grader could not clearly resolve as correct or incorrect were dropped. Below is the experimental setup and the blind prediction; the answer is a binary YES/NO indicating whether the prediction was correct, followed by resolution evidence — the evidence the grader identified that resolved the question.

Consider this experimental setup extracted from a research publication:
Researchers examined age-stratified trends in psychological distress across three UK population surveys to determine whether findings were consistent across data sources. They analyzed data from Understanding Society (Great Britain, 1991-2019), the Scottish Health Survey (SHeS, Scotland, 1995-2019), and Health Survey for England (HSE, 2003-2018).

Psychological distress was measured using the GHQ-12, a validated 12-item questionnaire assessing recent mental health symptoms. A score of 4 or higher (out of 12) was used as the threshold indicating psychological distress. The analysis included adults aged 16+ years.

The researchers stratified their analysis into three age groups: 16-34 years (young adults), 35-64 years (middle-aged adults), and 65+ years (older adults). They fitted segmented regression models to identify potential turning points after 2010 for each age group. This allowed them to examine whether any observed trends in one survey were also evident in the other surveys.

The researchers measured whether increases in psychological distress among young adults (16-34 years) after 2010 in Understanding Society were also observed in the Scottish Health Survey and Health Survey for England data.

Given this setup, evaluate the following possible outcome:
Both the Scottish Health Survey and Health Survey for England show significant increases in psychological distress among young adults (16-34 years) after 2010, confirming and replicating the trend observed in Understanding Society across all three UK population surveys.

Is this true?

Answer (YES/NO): YES